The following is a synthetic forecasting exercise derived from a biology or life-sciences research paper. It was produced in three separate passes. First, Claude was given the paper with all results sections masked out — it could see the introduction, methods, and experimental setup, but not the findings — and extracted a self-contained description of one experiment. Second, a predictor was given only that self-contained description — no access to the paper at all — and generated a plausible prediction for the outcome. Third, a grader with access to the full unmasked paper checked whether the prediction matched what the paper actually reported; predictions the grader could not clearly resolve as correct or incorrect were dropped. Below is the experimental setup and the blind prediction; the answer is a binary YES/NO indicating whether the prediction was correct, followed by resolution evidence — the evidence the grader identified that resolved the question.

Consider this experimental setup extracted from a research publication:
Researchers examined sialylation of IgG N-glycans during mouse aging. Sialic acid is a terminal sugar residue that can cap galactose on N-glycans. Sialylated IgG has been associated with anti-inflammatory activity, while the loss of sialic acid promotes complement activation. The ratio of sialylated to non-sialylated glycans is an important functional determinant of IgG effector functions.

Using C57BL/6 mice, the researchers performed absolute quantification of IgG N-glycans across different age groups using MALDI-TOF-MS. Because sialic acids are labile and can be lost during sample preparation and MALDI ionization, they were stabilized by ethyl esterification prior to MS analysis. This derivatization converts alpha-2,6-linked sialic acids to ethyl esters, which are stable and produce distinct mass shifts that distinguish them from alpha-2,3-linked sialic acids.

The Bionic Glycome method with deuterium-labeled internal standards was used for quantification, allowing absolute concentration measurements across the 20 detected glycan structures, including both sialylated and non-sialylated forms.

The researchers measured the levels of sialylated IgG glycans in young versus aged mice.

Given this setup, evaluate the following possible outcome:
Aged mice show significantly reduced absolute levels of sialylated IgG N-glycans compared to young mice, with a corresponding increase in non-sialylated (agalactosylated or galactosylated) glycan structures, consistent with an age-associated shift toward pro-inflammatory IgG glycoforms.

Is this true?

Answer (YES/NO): NO